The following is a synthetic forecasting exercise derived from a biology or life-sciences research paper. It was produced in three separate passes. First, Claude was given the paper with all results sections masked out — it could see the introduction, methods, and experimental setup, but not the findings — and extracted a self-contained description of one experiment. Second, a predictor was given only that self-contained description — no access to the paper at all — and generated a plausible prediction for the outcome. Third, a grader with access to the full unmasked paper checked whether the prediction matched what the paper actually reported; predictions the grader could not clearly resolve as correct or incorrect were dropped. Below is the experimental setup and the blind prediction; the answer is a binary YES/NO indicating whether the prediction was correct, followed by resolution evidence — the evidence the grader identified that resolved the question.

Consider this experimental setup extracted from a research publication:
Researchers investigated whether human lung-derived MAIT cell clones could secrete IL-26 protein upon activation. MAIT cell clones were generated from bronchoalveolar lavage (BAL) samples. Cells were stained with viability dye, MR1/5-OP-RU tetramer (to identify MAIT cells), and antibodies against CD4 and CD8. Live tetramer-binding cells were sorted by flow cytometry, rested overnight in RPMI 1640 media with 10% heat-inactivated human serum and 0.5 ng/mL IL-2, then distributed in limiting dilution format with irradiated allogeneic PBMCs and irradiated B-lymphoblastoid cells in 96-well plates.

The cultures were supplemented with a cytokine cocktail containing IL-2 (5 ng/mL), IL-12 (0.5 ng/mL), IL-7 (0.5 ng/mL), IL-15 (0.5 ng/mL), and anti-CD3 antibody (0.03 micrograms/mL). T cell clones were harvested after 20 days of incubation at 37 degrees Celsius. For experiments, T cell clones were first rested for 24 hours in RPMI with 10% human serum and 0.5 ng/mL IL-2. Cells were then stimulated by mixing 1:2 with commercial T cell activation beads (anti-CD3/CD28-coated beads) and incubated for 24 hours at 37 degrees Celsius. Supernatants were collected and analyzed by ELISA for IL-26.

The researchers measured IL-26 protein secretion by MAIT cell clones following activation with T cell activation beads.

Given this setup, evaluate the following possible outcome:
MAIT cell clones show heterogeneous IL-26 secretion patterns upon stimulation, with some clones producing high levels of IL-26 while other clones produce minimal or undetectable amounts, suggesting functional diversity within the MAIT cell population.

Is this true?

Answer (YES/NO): NO